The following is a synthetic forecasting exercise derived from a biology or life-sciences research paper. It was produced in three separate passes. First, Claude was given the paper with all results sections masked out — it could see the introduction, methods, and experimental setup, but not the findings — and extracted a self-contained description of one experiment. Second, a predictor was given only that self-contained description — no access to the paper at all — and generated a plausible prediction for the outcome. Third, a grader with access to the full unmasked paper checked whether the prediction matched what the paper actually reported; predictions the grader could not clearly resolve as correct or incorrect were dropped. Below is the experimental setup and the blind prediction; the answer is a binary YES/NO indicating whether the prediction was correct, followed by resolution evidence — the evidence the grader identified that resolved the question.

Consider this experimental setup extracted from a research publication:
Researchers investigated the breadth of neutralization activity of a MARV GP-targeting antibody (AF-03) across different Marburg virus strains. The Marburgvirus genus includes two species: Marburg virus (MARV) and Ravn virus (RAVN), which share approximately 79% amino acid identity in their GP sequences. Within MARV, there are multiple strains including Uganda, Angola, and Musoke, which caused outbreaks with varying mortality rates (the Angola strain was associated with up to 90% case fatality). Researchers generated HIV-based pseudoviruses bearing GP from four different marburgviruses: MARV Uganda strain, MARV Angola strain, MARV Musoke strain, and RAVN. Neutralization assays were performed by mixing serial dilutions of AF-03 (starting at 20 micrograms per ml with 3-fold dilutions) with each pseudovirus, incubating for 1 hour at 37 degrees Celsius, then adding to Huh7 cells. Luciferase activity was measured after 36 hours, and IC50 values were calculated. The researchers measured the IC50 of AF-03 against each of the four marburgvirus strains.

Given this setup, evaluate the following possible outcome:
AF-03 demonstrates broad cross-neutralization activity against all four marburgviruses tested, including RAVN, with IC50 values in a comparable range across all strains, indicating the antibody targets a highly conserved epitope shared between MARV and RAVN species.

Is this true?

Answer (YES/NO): YES